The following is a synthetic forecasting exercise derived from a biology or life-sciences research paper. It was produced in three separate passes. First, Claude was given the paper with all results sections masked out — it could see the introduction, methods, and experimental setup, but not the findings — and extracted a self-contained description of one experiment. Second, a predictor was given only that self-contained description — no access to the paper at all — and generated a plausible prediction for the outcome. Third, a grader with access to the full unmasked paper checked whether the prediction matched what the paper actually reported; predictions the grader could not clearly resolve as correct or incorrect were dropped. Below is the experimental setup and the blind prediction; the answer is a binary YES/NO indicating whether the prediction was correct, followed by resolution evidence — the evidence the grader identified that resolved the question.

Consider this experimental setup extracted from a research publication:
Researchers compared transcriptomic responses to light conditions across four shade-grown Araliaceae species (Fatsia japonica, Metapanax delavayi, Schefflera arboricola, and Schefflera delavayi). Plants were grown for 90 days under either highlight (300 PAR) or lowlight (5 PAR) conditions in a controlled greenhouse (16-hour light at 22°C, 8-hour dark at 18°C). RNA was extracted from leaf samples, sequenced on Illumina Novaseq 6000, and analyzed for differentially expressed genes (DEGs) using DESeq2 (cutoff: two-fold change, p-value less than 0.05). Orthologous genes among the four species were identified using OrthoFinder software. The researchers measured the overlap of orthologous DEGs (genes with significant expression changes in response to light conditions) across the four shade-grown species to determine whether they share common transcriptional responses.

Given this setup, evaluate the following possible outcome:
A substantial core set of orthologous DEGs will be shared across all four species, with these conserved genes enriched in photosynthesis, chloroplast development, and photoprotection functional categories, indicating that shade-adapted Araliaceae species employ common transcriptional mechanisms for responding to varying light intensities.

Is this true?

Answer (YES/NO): NO